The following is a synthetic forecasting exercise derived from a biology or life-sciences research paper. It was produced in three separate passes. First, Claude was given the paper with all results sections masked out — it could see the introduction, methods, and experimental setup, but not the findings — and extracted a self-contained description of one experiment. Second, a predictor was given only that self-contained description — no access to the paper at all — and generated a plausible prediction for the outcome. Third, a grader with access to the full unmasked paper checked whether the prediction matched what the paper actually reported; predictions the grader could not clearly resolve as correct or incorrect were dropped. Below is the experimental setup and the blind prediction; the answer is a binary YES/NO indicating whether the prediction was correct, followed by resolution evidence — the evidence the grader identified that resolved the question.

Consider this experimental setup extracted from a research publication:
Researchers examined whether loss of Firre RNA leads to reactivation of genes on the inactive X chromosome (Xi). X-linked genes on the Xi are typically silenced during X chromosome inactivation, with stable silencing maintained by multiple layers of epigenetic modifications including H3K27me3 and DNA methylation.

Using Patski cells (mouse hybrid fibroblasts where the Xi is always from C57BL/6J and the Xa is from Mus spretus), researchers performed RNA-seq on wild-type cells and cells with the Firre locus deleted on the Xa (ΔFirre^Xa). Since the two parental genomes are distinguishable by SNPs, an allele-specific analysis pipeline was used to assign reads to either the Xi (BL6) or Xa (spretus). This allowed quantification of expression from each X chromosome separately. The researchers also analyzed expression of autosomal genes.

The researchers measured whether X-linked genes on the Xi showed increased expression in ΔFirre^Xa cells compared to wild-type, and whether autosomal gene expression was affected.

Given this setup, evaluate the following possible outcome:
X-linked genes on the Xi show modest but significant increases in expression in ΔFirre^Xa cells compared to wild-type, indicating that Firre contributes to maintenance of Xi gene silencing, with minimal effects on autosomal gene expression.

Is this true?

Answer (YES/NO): NO